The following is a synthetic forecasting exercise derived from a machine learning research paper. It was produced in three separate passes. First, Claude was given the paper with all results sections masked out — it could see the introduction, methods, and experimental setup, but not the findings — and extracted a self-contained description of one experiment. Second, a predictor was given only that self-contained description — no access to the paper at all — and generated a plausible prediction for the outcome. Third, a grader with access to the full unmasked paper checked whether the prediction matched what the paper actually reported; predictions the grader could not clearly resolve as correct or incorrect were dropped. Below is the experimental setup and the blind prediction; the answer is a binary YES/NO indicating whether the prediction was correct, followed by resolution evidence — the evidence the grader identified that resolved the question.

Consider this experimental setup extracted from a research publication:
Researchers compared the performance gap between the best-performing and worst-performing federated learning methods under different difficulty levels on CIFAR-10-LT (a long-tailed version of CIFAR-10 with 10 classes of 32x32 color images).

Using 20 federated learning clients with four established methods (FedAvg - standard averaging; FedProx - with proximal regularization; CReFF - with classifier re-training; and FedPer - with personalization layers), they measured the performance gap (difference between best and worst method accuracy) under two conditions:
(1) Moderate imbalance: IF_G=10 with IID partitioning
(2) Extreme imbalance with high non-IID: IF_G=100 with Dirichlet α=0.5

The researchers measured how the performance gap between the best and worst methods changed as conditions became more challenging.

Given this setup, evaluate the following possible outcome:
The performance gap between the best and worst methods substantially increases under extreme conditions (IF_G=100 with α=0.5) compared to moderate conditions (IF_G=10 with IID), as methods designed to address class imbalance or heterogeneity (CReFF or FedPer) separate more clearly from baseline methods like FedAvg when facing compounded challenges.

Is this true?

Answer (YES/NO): NO